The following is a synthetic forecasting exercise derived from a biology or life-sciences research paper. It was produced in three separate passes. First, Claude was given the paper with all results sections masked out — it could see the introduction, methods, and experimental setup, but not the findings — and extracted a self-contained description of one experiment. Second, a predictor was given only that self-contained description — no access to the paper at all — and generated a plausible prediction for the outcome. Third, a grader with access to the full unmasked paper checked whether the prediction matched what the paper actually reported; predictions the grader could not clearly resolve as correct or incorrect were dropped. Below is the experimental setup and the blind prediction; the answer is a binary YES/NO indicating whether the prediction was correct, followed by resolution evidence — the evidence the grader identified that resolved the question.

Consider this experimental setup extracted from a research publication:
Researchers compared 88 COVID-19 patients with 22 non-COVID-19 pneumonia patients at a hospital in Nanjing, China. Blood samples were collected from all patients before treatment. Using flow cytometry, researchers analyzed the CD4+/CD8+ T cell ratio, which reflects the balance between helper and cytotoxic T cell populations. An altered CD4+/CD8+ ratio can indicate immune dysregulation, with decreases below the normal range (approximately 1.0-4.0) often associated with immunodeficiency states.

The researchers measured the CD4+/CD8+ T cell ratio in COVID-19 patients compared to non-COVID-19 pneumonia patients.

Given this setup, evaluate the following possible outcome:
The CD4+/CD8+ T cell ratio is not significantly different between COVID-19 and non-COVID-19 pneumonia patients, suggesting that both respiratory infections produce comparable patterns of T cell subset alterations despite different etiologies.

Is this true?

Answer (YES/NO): NO